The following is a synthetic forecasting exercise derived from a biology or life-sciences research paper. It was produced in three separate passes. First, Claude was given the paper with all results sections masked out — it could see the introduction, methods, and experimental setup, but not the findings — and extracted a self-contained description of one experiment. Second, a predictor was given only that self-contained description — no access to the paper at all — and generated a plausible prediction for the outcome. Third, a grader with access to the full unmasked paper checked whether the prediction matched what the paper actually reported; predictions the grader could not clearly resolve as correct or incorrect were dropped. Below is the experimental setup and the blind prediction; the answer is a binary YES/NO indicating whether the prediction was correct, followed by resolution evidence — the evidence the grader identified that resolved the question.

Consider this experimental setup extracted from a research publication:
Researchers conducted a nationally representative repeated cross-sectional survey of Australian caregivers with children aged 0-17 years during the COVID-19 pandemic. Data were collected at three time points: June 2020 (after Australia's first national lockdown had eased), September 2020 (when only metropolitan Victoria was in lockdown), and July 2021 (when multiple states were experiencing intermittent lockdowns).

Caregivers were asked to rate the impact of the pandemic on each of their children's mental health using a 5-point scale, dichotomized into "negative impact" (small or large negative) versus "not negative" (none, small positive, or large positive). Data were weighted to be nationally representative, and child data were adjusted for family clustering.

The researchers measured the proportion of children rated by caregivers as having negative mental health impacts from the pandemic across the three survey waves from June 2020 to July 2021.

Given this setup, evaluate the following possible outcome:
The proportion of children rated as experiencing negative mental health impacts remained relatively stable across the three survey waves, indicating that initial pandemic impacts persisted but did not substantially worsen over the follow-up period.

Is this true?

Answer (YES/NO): NO